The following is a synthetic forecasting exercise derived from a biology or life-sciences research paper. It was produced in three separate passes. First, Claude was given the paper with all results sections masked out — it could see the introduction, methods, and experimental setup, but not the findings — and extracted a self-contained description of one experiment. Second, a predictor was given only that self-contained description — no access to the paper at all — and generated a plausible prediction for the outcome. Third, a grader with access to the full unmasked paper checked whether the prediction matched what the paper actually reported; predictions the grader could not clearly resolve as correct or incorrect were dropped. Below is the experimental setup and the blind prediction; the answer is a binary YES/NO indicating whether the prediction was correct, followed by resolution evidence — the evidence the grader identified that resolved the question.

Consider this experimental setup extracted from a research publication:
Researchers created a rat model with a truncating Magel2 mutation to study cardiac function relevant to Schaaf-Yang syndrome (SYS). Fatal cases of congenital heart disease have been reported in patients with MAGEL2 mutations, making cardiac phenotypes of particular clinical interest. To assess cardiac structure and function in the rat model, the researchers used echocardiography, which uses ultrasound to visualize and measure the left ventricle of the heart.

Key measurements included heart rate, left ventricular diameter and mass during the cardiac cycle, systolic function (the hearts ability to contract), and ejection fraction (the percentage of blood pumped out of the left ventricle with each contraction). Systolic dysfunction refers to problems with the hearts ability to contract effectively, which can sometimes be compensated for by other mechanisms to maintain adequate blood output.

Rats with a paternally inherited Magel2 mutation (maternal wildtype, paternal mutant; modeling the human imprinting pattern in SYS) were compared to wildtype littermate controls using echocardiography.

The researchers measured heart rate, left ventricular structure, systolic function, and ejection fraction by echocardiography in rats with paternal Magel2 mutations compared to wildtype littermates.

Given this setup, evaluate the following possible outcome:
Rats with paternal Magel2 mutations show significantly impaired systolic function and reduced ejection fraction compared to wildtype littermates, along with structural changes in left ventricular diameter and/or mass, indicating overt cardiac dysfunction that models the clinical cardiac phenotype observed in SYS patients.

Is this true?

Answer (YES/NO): NO